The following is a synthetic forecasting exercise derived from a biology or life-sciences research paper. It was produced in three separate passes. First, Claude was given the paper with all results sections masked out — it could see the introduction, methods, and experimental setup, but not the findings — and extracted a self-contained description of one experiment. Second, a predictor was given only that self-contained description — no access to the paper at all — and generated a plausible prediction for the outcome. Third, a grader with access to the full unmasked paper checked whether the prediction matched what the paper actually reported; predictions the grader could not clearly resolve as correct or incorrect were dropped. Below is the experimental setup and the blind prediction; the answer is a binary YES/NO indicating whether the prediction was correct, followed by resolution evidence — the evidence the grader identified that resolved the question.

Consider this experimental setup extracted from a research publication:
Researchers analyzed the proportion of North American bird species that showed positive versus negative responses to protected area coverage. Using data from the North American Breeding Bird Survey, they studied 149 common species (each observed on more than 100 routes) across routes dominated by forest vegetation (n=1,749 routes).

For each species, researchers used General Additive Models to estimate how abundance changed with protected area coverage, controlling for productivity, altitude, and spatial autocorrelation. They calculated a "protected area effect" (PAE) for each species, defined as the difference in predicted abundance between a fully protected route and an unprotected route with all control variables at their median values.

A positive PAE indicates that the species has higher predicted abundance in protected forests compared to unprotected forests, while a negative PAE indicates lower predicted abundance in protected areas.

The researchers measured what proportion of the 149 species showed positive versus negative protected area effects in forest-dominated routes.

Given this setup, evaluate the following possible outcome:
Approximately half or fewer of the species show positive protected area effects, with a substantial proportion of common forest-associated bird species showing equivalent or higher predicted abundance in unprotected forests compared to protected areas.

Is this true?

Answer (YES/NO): YES